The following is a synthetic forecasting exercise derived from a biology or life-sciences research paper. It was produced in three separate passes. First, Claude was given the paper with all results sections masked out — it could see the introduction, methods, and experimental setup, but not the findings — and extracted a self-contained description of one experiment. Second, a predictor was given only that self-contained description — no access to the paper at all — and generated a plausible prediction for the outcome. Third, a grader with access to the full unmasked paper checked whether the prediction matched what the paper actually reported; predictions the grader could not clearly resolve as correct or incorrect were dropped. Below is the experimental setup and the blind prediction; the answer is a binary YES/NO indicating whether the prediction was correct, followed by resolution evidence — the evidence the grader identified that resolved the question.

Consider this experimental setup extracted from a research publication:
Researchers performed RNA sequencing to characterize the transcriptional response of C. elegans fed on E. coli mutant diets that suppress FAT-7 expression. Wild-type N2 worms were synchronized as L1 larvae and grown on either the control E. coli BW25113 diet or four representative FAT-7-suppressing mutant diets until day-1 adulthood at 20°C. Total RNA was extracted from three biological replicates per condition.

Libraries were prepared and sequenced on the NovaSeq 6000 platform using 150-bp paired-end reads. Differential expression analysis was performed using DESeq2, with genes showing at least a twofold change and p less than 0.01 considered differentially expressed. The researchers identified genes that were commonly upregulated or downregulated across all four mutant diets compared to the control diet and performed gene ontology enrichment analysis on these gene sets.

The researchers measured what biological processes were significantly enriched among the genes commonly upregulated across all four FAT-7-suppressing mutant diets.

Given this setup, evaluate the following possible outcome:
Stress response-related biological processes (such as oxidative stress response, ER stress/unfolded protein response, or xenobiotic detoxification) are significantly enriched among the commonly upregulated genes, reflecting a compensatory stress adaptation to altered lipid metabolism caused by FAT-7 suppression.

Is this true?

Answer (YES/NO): YES